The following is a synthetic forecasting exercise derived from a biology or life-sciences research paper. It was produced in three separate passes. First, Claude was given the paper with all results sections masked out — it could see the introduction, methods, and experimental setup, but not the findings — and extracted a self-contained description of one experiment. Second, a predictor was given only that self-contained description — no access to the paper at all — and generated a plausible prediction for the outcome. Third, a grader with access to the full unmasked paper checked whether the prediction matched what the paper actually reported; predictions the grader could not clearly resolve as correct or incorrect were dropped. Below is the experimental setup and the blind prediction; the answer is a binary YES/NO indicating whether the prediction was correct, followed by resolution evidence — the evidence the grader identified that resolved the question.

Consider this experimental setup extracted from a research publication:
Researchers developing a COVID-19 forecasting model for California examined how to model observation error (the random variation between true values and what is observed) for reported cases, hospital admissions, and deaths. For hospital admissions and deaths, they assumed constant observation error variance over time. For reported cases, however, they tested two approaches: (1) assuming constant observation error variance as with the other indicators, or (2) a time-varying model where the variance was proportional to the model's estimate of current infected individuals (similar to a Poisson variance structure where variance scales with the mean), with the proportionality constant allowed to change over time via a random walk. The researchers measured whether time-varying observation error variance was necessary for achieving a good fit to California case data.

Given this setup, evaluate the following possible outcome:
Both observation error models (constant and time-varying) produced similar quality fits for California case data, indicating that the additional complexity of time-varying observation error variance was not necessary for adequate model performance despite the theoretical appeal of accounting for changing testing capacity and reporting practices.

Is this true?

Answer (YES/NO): NO